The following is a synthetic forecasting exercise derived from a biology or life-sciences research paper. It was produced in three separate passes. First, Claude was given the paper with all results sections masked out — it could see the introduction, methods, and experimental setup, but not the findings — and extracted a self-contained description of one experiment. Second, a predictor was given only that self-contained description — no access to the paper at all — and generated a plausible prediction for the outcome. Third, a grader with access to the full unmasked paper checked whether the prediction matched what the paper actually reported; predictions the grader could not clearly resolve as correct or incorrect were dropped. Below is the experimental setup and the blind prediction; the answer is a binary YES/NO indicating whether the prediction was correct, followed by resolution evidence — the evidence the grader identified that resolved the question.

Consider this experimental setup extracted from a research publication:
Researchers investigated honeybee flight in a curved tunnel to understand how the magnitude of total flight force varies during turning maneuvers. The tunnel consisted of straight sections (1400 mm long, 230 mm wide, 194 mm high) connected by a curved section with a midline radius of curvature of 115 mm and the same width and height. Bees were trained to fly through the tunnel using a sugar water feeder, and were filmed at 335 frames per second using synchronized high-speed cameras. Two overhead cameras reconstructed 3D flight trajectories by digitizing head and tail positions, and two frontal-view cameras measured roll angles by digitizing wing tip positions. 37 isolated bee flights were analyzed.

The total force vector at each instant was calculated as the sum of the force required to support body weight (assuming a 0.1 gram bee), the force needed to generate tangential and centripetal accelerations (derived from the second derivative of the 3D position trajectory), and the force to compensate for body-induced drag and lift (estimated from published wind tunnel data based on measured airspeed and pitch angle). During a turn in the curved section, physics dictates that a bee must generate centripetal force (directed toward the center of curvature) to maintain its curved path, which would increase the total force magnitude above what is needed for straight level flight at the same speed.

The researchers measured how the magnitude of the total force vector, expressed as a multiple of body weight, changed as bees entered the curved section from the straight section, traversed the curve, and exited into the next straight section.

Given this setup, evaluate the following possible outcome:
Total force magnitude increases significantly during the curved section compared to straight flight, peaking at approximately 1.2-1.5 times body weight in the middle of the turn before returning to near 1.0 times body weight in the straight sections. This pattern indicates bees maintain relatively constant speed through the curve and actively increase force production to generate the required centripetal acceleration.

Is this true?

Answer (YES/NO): NO